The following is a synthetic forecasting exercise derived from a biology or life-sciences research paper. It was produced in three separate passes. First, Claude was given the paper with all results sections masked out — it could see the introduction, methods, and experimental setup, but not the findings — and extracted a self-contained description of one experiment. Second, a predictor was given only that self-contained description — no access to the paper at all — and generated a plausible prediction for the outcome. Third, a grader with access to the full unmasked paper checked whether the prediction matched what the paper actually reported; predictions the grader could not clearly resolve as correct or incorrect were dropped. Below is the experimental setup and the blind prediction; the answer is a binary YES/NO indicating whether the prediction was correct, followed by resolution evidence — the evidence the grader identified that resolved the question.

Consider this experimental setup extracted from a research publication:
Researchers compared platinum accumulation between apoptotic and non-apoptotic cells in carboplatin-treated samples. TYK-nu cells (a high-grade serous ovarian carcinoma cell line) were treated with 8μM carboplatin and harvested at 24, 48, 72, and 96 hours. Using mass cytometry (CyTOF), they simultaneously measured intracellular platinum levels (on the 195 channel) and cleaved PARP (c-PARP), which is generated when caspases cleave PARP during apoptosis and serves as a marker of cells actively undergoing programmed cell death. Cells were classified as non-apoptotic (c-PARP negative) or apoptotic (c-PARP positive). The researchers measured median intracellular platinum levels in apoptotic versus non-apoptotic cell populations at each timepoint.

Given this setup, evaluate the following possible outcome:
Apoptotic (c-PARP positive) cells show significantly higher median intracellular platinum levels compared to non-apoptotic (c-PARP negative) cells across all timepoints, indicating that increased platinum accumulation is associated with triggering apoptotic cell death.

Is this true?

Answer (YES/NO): YES